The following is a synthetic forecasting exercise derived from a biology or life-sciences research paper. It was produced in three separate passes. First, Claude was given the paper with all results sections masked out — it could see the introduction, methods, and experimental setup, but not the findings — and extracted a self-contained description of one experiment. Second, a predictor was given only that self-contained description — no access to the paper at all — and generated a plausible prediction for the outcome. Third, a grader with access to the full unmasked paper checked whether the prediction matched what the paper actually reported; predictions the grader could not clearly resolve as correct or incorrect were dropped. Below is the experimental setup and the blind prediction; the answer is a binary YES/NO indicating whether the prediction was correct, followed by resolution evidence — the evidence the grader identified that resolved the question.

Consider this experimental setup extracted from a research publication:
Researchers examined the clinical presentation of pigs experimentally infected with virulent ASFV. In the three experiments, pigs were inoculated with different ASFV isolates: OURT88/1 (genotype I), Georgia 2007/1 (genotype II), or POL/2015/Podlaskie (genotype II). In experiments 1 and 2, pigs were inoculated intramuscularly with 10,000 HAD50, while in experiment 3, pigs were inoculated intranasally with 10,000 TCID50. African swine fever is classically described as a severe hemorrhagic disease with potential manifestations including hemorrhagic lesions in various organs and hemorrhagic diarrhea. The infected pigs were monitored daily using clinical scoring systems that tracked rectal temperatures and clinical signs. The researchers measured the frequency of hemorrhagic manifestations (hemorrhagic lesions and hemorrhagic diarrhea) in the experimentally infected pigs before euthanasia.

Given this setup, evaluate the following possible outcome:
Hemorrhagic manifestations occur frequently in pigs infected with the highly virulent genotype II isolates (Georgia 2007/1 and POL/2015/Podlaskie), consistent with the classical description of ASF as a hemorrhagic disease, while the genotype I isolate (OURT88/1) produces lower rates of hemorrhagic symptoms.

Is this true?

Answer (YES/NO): NO